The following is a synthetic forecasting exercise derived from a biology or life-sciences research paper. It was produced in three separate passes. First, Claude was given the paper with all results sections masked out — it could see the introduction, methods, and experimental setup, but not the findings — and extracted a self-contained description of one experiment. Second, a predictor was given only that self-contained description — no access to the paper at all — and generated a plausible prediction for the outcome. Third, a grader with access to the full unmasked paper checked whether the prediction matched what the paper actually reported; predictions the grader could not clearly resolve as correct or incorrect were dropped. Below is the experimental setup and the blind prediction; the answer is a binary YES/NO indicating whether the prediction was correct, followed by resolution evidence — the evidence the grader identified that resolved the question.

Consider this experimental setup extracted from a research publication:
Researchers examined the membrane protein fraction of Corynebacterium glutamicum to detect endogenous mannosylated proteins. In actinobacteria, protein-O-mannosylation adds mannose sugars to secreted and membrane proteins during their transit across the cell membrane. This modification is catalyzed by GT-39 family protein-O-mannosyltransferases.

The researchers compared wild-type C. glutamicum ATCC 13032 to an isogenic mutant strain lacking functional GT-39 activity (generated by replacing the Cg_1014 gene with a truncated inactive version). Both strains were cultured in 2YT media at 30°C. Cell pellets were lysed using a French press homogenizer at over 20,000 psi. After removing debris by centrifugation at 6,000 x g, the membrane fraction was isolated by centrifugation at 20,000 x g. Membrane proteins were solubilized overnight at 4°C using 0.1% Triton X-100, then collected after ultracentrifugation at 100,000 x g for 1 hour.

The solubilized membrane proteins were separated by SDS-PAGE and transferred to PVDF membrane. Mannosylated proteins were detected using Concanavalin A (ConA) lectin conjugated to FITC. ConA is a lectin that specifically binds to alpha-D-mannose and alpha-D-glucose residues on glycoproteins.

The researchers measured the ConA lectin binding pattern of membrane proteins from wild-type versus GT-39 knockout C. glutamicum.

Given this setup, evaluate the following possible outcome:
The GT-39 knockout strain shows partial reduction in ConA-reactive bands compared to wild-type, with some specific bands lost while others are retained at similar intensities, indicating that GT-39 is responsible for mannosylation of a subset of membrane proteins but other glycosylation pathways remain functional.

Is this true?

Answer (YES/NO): NO